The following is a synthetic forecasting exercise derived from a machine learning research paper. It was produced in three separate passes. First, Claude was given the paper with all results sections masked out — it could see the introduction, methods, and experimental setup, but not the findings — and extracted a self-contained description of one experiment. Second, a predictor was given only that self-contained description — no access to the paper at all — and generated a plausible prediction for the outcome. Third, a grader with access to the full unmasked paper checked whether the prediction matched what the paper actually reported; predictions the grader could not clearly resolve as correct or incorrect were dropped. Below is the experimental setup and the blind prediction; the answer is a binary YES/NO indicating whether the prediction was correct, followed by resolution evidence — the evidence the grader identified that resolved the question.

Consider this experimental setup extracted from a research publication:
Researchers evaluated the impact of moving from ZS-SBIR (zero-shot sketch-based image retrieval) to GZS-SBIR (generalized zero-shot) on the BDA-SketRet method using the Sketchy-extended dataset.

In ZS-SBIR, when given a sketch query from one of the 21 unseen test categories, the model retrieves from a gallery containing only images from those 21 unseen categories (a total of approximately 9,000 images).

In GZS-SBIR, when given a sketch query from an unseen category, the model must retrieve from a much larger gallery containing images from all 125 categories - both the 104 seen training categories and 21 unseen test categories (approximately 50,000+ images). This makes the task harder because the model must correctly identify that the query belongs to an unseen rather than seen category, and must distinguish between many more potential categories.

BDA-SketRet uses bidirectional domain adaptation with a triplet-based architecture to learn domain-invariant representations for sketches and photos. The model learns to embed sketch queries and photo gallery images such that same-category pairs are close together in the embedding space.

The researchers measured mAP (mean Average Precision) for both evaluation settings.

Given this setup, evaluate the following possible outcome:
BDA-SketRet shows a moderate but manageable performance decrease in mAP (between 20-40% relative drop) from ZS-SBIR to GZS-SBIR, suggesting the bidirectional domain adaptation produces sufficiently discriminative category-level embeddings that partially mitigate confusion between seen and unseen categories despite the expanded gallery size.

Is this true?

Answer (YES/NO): NO